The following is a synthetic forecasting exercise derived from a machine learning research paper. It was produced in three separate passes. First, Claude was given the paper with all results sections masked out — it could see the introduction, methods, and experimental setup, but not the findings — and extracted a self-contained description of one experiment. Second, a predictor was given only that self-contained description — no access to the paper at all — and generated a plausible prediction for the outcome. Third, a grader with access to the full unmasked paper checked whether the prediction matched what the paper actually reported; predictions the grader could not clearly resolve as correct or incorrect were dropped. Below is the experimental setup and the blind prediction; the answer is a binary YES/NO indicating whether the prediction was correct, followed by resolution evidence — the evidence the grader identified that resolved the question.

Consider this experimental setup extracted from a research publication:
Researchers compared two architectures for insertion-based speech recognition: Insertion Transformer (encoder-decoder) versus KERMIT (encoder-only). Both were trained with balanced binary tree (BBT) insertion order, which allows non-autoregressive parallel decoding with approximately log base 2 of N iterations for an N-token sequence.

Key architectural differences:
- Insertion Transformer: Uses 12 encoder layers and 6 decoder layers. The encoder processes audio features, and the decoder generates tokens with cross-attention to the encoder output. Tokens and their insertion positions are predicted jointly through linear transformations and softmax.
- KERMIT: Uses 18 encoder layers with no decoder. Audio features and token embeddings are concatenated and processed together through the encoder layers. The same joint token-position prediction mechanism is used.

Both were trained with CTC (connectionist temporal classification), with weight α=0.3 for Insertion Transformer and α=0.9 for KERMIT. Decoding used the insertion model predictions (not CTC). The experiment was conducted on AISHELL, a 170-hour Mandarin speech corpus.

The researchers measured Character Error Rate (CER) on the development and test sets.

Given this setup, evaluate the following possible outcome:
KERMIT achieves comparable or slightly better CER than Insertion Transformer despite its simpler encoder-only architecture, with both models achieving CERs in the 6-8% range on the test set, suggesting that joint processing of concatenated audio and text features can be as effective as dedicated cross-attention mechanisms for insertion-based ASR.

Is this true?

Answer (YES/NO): NO